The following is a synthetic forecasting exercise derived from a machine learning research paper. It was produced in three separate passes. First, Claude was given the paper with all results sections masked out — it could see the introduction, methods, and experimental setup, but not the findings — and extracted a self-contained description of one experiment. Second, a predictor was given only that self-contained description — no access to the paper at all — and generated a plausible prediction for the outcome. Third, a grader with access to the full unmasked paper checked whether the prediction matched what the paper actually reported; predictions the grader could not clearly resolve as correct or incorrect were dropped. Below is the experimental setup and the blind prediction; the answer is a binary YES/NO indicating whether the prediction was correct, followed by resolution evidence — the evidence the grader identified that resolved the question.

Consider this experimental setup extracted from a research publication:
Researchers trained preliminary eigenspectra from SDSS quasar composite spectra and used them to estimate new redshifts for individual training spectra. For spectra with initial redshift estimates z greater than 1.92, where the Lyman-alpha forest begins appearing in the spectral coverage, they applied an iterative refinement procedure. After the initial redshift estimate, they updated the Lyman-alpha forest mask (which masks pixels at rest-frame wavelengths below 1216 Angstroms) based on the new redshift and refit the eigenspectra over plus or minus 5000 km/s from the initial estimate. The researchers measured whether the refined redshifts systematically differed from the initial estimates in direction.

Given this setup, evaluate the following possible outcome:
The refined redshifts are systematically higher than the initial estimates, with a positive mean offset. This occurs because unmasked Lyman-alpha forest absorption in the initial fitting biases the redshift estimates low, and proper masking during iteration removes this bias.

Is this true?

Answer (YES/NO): NO